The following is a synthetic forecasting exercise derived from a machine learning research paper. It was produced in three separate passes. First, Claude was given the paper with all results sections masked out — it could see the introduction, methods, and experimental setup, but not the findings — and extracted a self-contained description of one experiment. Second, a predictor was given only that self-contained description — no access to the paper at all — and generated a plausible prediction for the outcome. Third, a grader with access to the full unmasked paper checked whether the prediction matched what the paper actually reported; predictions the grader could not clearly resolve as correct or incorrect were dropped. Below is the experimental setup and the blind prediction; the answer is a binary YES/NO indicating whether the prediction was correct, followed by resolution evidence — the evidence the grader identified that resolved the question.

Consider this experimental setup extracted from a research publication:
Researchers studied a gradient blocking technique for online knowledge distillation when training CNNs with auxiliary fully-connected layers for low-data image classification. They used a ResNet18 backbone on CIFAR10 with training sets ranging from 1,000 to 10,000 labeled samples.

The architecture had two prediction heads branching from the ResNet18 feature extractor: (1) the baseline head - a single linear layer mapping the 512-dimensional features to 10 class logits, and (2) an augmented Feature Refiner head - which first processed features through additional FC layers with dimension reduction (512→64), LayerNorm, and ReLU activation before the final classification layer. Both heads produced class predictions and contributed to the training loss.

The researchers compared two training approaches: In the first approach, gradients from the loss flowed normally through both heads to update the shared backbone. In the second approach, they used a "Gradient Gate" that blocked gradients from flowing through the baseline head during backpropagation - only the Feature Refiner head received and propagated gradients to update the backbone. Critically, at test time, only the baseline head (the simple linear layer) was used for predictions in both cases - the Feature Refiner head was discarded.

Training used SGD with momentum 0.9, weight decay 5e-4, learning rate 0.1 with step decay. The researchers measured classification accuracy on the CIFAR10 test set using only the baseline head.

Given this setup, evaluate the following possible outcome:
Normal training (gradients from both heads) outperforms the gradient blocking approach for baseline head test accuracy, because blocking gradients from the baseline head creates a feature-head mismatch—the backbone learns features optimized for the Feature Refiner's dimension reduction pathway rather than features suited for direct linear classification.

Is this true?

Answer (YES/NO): NO